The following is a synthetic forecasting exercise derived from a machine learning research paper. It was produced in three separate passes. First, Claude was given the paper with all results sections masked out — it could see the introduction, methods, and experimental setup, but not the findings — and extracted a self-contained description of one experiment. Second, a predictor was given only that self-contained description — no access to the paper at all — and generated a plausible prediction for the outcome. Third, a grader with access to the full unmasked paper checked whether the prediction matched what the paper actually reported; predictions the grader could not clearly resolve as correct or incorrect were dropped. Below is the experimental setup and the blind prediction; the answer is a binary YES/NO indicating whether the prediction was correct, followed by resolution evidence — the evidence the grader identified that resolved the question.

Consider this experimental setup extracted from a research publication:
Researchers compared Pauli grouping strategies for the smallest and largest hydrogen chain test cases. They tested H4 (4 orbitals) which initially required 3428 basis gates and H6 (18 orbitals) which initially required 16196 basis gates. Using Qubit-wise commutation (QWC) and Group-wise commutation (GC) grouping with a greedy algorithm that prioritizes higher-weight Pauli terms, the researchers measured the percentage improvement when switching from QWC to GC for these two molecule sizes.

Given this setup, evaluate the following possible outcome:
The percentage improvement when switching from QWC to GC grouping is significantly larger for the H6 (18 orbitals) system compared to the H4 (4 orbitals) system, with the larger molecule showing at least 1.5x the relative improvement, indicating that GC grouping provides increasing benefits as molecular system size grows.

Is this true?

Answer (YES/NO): NO